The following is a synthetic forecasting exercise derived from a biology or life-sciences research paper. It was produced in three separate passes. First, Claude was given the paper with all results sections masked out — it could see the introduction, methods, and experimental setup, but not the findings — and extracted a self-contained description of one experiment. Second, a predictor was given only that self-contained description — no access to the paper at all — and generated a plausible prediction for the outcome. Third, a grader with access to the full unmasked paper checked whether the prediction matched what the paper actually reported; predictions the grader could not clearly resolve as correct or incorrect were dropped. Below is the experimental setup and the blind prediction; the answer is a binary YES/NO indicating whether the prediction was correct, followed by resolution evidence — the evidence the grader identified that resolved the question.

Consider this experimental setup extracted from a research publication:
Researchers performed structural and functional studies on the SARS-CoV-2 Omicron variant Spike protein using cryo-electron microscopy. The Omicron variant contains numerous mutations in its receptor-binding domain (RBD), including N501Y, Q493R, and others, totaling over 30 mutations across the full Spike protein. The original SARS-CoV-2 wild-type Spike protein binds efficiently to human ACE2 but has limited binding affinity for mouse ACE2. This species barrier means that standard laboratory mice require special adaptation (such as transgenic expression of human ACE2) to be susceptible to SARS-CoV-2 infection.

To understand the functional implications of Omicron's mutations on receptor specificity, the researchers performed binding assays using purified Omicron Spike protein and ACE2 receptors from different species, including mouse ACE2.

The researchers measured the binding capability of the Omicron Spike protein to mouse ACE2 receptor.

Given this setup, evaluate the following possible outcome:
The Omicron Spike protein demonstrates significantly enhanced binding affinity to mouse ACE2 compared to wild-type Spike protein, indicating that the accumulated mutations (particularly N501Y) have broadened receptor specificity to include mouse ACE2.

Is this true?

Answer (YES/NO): YES